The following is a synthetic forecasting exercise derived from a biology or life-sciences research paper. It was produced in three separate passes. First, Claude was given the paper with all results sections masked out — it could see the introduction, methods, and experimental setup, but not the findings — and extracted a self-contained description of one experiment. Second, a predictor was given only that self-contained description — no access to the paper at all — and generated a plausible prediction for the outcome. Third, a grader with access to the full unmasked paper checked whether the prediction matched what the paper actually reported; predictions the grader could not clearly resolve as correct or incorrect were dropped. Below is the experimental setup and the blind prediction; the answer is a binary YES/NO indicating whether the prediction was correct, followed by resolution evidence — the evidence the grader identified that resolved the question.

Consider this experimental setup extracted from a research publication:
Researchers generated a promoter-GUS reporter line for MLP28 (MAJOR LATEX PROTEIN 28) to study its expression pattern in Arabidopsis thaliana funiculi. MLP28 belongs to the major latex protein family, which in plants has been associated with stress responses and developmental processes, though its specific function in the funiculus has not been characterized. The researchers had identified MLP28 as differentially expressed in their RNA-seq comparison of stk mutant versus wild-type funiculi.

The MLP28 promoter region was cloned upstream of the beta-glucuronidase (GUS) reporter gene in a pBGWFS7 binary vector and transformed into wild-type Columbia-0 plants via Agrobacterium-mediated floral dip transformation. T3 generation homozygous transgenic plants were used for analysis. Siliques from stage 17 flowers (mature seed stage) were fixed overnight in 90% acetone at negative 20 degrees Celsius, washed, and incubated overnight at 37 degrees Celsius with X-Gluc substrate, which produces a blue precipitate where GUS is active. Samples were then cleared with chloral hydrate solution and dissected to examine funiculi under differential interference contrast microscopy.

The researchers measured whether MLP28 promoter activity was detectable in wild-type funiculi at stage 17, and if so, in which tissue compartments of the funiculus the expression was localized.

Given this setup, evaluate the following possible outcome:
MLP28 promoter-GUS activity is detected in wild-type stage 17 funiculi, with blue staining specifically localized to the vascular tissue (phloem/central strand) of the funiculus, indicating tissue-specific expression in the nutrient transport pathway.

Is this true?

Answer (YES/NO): NO